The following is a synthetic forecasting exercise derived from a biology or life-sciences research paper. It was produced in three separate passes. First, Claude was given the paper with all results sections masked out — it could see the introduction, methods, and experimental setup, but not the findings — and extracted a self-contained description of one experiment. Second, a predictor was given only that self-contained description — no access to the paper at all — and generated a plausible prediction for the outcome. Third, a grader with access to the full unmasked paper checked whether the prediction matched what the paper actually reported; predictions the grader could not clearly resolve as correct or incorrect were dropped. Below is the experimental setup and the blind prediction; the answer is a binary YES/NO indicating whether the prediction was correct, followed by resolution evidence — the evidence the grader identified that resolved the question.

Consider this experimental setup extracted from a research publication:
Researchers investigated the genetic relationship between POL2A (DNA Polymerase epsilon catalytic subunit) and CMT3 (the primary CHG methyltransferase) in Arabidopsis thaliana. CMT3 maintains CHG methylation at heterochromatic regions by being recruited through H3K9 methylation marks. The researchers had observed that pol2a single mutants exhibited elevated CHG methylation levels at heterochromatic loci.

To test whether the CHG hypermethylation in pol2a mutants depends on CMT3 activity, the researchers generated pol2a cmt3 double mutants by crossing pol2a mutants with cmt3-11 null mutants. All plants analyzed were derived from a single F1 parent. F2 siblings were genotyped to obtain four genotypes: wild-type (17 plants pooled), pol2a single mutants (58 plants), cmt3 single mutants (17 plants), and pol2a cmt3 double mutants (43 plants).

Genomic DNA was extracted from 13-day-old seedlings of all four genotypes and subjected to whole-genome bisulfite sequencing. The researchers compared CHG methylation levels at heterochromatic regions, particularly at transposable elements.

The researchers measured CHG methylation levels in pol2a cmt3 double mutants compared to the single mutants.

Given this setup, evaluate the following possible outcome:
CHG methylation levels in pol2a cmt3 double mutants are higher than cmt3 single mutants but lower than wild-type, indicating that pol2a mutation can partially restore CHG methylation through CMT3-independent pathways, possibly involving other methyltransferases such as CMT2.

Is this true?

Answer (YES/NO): YES